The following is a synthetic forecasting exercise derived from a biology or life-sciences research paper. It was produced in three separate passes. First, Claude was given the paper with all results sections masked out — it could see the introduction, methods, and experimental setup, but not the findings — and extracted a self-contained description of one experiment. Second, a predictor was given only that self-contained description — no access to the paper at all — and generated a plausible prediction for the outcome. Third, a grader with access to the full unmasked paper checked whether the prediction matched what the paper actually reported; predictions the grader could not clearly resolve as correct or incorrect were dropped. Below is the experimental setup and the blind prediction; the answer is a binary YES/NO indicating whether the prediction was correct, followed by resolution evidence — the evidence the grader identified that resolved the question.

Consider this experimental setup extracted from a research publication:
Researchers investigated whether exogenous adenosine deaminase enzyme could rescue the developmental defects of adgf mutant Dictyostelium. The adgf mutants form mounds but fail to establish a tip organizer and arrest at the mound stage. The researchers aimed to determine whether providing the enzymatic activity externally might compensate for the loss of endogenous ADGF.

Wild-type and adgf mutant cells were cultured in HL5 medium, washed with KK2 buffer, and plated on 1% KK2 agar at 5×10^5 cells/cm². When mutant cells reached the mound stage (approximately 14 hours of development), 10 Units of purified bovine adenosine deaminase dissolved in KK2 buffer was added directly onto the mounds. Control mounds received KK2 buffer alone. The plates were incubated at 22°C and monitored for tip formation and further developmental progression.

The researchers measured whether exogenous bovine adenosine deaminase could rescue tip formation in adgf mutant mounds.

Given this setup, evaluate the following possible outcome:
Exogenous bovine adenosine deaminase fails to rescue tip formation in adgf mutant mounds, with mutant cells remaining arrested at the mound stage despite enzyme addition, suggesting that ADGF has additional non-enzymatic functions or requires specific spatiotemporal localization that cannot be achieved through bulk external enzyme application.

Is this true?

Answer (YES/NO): NO